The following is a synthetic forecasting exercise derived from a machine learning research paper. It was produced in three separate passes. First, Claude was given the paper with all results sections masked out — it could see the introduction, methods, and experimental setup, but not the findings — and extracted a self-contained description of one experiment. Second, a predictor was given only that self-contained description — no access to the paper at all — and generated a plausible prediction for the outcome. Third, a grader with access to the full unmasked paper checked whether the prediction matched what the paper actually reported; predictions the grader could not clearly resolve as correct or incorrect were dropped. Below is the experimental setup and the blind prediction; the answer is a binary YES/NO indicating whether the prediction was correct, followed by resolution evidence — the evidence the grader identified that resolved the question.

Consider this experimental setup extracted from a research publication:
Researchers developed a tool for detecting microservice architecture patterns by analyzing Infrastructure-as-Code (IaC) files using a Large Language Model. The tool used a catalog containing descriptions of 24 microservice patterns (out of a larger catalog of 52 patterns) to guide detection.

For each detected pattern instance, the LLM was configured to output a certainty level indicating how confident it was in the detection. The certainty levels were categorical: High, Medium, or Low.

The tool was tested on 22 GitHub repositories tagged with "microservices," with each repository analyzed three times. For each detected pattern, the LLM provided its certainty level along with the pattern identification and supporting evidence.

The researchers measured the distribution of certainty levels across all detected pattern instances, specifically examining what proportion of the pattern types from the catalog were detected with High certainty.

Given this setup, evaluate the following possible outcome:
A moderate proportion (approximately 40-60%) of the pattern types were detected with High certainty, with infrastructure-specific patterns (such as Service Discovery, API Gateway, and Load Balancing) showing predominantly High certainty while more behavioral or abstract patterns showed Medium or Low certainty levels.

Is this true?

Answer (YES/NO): NO